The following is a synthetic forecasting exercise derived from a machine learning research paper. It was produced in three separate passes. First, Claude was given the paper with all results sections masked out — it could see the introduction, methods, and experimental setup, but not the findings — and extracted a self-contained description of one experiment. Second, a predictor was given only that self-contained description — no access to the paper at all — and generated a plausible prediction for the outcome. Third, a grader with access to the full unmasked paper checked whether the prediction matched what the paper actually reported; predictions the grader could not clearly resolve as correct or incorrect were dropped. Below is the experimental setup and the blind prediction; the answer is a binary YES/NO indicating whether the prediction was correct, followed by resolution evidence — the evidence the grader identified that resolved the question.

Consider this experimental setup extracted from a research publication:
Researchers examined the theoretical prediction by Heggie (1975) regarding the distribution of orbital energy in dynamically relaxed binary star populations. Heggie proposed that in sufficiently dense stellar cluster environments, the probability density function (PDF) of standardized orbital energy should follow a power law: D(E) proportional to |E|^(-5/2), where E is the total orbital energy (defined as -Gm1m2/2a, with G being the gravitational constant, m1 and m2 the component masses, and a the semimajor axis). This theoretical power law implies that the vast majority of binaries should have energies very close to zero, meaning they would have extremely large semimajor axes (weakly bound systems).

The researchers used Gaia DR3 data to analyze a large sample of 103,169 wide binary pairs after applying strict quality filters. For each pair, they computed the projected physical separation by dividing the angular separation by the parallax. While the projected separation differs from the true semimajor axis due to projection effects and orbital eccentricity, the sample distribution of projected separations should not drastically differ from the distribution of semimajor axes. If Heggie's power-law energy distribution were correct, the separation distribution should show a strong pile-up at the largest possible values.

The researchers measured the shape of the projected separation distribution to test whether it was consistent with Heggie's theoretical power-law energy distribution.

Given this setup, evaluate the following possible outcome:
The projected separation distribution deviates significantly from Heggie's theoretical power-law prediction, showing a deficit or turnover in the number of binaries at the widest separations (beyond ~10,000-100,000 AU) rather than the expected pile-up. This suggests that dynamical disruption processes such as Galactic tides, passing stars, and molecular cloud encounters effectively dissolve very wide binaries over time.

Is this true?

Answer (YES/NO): NO